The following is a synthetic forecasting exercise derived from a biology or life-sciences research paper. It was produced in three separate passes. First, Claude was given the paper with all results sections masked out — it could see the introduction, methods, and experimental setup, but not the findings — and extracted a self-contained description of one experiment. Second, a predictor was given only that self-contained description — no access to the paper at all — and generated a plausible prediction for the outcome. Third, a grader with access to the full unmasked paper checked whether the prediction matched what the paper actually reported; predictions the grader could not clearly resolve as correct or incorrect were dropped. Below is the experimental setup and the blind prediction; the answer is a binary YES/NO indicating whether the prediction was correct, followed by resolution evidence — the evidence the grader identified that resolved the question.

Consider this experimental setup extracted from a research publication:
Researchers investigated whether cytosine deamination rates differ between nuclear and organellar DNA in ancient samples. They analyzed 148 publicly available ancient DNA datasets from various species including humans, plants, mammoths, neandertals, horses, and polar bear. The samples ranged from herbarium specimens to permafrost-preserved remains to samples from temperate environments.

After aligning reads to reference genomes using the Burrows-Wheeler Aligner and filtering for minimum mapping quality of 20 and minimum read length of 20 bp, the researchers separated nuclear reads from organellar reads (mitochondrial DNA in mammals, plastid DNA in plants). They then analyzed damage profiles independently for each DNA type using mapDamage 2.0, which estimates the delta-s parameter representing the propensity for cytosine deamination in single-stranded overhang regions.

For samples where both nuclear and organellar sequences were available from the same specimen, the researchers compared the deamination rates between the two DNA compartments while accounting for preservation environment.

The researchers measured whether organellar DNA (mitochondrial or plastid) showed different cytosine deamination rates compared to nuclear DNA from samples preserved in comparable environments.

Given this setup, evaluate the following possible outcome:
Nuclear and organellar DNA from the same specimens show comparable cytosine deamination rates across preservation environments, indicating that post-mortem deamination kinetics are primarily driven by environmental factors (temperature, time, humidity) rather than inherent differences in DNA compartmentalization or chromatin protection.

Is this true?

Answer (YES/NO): NO